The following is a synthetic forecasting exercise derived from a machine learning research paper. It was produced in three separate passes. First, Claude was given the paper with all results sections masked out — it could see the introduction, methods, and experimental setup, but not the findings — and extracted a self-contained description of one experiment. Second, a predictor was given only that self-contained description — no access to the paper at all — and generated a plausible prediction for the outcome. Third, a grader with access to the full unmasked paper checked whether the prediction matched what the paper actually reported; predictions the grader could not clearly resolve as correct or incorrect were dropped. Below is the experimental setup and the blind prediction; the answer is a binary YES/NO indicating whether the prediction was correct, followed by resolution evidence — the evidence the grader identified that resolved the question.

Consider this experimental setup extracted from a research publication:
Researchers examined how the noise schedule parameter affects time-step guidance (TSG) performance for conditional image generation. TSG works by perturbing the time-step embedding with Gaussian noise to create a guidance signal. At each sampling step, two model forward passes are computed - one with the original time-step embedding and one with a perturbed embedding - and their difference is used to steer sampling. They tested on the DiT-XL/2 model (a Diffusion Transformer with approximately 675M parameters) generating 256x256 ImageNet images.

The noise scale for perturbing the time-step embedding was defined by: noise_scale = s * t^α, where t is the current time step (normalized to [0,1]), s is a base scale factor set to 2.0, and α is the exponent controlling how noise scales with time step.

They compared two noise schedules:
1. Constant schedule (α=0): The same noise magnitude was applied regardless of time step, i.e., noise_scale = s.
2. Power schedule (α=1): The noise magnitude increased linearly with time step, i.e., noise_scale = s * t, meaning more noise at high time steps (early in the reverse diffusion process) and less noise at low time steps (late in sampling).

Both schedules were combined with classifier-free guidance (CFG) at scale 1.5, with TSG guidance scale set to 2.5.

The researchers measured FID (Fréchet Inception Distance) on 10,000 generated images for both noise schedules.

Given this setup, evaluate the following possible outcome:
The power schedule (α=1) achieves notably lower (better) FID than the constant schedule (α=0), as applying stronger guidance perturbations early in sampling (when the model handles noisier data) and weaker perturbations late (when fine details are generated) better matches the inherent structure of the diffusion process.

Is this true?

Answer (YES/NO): NO